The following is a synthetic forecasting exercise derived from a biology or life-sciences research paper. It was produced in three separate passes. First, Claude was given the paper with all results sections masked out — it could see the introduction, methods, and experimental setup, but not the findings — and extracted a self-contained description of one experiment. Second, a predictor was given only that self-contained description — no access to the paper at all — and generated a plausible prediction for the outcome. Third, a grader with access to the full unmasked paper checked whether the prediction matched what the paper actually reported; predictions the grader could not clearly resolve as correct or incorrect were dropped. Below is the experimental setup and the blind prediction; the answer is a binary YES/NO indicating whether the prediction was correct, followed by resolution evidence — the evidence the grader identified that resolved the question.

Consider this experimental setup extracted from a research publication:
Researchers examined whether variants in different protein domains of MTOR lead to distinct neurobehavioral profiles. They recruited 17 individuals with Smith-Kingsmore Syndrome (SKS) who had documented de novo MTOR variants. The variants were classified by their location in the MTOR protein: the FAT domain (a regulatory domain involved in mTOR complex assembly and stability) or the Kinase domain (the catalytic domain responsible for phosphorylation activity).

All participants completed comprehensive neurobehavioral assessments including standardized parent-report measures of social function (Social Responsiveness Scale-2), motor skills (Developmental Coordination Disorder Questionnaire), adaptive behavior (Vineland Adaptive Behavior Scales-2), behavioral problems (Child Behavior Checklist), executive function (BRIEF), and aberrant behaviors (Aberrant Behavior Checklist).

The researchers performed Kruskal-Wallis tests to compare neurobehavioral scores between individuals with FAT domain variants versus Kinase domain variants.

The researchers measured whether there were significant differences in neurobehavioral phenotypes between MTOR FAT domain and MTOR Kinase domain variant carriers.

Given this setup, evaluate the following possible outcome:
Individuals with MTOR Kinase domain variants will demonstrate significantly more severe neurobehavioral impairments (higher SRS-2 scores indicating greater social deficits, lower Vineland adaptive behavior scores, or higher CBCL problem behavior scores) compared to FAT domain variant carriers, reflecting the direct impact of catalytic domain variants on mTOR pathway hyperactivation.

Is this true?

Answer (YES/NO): NO